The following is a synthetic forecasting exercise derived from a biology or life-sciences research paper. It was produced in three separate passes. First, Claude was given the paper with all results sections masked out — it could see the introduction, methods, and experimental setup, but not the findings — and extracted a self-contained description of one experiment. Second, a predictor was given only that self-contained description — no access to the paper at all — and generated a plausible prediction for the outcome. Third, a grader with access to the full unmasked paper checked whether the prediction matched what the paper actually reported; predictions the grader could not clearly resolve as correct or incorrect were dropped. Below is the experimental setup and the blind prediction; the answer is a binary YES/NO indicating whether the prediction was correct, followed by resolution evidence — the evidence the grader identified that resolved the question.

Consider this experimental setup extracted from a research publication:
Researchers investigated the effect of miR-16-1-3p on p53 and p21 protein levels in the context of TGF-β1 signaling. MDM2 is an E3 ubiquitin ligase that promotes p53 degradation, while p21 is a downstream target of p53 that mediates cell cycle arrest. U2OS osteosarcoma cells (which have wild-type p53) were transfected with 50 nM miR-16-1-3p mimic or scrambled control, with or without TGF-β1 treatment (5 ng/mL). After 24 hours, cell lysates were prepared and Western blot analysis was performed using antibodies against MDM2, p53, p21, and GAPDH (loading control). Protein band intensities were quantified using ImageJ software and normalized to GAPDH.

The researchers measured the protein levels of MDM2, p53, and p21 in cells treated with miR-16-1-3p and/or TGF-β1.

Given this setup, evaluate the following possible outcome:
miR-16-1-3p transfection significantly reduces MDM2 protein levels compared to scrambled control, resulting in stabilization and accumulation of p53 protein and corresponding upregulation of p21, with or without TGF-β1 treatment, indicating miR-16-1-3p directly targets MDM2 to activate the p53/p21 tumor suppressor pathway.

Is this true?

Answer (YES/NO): YES